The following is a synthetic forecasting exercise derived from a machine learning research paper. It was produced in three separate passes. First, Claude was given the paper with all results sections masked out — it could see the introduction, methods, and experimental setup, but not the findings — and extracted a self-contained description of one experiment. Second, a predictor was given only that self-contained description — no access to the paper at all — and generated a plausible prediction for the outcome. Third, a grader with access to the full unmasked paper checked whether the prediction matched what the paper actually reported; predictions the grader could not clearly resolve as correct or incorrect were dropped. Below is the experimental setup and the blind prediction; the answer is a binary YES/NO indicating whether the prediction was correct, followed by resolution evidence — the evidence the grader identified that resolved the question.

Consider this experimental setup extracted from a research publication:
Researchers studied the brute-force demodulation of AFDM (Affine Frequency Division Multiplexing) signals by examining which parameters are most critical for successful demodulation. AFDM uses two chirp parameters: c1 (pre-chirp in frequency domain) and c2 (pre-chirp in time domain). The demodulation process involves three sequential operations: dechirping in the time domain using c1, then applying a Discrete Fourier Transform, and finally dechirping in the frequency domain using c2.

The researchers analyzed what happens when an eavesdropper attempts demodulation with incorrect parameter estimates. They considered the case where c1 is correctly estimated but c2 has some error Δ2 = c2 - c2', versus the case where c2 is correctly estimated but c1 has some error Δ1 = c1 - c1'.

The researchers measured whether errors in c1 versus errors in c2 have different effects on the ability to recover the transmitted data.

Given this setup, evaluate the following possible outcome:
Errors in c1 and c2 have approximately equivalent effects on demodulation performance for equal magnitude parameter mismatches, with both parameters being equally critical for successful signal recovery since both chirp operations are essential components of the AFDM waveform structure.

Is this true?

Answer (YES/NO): NO